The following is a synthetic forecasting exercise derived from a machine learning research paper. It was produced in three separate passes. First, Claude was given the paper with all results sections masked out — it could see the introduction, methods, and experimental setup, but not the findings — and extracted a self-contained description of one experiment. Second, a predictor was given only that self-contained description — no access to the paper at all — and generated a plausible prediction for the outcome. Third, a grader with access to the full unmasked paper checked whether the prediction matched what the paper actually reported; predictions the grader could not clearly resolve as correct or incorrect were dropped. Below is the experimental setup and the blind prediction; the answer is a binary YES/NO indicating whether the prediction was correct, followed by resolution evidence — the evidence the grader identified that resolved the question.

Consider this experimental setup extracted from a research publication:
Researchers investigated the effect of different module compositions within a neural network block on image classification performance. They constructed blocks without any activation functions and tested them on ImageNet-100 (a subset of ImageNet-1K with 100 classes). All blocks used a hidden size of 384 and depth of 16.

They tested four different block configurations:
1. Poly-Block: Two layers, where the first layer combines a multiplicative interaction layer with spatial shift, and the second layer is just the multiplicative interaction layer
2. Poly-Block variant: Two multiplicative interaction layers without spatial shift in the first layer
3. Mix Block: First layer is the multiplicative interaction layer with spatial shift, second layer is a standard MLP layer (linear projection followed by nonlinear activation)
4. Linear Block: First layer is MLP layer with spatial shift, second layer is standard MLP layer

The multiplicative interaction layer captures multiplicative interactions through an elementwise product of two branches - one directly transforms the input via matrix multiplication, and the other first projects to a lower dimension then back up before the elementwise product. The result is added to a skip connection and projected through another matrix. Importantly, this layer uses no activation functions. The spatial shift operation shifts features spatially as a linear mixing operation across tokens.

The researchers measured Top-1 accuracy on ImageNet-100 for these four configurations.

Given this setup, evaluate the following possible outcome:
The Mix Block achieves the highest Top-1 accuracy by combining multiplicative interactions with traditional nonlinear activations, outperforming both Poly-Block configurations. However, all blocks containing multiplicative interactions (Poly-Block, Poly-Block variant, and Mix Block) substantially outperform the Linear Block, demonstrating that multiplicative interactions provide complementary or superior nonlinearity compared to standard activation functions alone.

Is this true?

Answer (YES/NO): NO